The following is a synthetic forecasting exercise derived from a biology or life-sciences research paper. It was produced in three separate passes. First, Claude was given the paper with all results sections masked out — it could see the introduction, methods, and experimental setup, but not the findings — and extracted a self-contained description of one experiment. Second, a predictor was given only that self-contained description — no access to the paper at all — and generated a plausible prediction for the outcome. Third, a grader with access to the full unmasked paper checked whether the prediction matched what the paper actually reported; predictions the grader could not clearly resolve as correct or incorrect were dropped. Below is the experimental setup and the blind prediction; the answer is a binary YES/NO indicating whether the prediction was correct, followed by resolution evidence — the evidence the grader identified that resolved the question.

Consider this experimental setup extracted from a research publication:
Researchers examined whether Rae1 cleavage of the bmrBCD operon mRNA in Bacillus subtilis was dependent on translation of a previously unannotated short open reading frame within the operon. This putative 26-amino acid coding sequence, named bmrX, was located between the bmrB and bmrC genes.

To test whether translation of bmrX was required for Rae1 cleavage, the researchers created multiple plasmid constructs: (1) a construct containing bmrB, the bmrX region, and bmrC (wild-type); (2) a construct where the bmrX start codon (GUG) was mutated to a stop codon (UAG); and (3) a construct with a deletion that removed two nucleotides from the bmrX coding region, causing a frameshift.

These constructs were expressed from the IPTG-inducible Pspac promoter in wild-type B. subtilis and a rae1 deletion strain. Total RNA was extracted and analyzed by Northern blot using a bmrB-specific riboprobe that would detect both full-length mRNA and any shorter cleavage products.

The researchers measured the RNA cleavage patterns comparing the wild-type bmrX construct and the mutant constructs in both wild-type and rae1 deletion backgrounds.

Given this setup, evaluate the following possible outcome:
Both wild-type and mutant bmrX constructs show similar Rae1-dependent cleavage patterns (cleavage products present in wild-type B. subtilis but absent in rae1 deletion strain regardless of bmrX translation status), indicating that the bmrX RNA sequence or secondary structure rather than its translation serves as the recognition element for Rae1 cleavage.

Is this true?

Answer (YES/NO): NO